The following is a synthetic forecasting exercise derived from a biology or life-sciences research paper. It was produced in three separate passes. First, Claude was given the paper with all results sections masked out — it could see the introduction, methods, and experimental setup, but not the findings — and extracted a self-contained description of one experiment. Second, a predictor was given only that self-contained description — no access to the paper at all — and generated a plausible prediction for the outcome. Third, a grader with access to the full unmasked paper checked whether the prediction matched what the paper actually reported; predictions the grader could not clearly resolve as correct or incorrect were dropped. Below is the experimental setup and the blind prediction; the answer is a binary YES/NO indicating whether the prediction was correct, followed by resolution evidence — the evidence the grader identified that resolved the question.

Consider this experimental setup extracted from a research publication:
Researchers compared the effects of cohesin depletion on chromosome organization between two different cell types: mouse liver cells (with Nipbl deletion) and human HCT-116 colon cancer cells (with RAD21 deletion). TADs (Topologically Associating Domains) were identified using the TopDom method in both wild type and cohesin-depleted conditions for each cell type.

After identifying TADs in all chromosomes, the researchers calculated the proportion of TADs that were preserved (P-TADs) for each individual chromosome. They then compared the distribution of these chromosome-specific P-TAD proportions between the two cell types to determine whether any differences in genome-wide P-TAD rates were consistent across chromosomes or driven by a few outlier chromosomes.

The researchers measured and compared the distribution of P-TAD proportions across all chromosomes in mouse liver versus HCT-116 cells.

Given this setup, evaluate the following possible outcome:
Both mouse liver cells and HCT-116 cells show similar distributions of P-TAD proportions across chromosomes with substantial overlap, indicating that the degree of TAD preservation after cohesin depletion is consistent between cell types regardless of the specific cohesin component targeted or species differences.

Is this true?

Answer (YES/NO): NO